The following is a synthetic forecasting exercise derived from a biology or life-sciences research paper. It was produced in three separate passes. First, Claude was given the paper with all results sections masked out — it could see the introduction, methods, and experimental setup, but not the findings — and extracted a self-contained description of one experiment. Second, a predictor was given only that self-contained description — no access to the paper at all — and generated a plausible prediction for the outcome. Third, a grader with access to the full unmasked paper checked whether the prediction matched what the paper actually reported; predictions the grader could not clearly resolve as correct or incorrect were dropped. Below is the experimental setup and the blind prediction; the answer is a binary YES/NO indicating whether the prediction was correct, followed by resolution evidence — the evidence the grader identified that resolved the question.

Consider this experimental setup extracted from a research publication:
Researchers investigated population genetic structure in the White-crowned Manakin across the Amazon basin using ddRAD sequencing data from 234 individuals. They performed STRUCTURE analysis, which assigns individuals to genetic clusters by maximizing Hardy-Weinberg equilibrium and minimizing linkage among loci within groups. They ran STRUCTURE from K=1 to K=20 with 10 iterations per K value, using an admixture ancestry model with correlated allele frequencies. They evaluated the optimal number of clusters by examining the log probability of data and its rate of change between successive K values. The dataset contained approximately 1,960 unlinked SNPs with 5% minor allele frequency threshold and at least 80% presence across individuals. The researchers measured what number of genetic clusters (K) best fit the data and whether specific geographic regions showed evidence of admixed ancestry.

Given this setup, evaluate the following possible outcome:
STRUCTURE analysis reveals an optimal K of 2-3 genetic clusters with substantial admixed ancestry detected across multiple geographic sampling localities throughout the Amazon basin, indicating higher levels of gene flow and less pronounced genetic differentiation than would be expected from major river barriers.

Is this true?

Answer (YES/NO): NO